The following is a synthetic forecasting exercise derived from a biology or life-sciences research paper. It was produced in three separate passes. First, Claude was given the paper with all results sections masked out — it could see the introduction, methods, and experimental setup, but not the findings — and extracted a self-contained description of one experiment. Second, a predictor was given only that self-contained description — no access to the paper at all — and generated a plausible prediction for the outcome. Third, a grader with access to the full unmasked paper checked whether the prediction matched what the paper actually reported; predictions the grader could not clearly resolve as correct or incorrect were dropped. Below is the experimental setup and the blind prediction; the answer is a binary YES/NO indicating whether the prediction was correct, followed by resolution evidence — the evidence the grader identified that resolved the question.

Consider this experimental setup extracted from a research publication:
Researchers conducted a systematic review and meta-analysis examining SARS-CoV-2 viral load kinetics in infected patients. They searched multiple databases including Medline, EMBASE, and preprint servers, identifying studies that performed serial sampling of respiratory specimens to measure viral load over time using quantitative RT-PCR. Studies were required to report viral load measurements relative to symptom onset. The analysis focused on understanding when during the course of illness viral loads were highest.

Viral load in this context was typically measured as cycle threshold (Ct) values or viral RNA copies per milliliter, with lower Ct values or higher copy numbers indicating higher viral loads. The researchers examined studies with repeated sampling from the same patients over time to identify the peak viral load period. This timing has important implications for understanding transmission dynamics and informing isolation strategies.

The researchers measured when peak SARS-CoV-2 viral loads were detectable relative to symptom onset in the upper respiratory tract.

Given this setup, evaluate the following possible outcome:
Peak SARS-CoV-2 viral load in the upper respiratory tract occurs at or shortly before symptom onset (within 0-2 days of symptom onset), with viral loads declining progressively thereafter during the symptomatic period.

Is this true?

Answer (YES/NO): NO